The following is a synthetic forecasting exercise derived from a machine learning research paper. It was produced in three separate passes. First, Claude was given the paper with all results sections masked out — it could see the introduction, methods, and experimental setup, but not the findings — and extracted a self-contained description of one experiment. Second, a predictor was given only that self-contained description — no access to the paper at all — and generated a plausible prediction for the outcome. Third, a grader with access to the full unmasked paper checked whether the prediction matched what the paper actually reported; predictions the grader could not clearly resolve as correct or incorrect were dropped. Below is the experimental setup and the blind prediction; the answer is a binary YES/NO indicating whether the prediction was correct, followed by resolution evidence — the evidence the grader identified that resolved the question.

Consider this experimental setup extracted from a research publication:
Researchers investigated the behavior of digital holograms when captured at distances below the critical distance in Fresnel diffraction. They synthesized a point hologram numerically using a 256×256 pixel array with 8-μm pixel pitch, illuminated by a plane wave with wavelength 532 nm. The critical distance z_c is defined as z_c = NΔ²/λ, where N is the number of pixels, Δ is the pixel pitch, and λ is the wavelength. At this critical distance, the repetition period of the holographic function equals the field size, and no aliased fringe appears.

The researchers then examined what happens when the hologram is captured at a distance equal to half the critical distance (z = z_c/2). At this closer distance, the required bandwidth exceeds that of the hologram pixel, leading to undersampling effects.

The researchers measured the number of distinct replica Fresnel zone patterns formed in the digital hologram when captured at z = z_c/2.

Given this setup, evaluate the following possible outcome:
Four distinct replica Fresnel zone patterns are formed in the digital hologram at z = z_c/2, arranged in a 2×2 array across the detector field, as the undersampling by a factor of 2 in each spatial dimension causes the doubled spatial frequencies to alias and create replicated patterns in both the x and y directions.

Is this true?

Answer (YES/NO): YES